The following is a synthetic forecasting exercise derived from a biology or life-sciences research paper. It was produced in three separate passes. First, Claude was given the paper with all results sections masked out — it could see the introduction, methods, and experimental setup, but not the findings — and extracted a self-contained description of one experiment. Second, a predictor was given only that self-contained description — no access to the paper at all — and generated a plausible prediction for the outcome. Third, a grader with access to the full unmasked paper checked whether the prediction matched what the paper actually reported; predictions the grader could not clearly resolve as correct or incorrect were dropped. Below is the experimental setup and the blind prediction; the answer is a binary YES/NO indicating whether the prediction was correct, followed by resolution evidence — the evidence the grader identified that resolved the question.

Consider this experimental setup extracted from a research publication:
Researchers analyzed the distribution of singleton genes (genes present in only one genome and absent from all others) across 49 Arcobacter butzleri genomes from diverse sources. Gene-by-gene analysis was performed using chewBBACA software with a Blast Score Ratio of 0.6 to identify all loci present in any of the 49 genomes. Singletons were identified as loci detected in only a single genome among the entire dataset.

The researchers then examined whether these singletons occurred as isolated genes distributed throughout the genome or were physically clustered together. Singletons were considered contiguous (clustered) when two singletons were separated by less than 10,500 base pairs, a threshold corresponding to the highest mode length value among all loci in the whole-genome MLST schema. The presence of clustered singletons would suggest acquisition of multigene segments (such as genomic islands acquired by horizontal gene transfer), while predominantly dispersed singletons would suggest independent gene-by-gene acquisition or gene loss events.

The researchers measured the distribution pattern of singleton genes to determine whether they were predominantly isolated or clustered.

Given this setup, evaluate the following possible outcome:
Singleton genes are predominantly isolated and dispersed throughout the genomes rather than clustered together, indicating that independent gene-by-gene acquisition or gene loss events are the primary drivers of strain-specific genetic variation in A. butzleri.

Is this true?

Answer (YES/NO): NO